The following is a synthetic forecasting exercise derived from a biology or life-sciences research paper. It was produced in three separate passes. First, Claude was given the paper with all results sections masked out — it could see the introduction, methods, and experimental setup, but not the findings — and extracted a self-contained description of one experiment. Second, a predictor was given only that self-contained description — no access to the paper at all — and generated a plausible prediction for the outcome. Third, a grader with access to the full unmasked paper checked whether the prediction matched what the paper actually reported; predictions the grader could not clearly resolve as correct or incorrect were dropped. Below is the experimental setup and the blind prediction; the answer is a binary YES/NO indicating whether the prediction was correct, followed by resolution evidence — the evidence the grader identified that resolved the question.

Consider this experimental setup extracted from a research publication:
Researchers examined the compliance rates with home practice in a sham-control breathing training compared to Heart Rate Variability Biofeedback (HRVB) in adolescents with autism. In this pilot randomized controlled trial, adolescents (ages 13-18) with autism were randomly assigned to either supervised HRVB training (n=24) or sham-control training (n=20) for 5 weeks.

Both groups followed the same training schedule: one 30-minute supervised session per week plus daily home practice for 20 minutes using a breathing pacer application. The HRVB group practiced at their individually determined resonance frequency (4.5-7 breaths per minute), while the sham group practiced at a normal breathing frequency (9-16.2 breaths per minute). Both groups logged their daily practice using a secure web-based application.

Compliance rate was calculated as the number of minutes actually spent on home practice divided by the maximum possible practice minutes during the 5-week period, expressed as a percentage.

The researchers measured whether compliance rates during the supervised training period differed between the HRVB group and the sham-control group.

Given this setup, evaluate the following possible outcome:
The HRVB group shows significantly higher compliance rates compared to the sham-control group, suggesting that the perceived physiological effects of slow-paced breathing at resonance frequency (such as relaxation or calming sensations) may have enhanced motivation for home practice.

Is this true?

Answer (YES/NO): NO